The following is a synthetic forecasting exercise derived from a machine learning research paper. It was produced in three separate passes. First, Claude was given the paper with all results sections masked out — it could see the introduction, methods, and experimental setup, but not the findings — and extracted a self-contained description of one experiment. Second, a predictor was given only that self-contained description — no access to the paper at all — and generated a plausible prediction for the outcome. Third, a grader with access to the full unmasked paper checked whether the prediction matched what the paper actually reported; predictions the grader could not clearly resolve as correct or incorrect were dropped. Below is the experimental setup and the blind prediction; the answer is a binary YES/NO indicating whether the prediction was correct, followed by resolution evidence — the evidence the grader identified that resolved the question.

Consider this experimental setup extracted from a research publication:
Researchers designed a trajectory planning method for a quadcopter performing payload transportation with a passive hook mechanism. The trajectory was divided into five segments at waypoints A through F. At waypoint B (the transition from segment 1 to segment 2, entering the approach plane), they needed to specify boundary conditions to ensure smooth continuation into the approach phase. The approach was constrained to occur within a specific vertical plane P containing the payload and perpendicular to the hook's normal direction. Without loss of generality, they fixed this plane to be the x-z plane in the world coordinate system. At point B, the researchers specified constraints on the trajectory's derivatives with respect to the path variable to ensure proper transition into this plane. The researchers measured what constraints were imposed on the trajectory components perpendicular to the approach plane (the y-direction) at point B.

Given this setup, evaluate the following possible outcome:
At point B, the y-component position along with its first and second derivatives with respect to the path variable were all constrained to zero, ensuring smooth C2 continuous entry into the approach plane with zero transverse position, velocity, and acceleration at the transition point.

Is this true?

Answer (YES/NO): YES